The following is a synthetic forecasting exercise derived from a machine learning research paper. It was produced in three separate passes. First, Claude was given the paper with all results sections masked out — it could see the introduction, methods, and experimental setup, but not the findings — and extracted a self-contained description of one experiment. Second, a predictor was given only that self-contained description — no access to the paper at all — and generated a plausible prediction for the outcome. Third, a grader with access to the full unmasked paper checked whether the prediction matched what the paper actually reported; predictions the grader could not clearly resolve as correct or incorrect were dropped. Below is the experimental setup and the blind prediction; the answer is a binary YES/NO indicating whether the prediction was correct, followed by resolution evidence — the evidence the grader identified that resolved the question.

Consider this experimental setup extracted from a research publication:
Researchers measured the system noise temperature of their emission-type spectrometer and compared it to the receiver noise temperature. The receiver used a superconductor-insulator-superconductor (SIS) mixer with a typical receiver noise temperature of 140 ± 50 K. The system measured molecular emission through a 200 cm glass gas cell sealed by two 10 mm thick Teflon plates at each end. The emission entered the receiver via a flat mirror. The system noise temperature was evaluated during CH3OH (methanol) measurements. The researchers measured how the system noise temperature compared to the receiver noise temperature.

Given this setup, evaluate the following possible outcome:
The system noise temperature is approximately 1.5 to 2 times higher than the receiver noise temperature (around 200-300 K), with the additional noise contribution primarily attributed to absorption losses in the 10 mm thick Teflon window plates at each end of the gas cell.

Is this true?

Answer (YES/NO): NO